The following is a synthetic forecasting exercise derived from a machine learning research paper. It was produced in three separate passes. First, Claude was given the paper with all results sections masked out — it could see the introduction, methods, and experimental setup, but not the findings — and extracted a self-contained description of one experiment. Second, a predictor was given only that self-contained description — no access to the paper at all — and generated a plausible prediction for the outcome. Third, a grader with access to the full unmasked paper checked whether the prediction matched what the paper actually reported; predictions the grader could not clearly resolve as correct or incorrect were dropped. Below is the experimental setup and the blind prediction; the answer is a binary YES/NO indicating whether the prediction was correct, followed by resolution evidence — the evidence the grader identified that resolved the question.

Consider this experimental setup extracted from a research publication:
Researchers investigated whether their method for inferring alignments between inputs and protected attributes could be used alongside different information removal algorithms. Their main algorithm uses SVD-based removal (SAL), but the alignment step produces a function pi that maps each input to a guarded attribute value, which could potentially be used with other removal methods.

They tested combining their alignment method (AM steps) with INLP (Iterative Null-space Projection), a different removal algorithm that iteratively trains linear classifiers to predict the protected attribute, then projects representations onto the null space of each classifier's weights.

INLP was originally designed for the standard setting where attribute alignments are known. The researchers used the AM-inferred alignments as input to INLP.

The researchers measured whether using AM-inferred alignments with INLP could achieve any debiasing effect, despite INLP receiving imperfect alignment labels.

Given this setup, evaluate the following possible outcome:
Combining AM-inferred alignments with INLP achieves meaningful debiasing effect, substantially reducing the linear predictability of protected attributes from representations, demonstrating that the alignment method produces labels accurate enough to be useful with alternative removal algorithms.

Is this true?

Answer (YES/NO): YES